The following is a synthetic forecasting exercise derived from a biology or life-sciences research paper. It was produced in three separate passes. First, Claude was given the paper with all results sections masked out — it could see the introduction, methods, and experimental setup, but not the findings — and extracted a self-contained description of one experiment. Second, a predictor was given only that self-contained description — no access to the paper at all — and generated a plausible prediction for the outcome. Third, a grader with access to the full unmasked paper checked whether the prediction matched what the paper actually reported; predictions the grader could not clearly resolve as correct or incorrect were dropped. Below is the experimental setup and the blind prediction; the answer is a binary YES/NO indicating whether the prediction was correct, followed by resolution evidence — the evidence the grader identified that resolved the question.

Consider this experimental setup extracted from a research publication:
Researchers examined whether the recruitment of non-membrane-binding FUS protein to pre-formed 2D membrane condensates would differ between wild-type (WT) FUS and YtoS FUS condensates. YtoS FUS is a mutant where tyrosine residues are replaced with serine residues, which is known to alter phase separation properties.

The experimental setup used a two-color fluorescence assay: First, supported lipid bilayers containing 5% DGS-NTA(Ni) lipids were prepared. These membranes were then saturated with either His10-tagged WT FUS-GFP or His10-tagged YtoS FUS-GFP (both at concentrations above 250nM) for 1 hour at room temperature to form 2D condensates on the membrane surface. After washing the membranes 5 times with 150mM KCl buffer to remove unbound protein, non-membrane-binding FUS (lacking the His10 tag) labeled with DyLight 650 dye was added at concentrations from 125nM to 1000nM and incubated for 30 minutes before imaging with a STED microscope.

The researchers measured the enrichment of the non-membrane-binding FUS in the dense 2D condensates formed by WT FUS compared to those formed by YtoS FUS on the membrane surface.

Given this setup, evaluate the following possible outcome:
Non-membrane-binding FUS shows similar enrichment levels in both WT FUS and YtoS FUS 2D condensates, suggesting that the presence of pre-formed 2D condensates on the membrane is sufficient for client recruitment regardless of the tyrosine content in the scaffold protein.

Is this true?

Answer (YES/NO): NO